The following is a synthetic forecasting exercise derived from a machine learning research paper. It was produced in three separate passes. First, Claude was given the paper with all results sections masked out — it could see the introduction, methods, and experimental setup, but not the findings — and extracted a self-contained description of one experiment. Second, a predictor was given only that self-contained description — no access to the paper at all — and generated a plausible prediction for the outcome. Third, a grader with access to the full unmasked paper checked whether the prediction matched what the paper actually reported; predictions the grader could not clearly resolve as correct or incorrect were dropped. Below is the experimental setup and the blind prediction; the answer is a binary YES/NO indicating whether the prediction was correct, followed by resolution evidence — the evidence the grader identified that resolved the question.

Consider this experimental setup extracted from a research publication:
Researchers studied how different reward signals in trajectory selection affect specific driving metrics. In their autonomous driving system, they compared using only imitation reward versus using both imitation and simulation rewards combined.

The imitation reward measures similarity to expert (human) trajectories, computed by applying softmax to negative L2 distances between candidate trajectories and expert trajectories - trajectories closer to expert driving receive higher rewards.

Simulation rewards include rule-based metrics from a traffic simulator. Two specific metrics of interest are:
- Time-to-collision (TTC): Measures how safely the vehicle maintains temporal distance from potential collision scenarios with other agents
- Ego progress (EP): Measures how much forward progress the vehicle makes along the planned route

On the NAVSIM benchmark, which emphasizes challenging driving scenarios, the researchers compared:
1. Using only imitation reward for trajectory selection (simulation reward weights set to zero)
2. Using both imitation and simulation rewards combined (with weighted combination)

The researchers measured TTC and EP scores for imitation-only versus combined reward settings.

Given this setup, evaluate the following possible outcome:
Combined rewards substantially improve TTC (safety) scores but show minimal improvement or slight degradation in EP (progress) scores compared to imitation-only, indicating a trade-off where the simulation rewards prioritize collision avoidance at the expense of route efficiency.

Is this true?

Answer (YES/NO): NO